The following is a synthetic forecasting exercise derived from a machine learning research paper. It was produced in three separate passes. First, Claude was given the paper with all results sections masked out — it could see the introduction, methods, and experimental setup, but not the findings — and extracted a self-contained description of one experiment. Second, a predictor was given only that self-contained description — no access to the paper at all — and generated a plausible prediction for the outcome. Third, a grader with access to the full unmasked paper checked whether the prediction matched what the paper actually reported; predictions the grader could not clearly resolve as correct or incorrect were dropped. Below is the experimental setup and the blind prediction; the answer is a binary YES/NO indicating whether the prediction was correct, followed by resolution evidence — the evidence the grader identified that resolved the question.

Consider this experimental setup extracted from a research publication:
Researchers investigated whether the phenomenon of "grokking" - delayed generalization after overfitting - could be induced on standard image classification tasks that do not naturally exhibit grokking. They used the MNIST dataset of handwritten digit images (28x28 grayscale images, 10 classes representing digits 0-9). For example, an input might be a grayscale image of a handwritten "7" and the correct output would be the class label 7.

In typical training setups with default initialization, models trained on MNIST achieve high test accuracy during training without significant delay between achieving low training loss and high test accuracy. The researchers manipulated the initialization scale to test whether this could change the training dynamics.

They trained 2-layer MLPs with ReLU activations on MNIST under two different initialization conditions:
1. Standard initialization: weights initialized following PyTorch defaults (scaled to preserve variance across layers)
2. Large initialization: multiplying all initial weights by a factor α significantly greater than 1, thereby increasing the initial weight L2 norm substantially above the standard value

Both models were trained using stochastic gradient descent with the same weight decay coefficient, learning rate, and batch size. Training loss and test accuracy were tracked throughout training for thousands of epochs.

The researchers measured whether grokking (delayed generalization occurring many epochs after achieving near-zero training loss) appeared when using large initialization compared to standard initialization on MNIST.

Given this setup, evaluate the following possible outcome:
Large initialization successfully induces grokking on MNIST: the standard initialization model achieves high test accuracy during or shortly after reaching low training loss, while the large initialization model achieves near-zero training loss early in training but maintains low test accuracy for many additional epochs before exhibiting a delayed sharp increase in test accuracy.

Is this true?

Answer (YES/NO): NO